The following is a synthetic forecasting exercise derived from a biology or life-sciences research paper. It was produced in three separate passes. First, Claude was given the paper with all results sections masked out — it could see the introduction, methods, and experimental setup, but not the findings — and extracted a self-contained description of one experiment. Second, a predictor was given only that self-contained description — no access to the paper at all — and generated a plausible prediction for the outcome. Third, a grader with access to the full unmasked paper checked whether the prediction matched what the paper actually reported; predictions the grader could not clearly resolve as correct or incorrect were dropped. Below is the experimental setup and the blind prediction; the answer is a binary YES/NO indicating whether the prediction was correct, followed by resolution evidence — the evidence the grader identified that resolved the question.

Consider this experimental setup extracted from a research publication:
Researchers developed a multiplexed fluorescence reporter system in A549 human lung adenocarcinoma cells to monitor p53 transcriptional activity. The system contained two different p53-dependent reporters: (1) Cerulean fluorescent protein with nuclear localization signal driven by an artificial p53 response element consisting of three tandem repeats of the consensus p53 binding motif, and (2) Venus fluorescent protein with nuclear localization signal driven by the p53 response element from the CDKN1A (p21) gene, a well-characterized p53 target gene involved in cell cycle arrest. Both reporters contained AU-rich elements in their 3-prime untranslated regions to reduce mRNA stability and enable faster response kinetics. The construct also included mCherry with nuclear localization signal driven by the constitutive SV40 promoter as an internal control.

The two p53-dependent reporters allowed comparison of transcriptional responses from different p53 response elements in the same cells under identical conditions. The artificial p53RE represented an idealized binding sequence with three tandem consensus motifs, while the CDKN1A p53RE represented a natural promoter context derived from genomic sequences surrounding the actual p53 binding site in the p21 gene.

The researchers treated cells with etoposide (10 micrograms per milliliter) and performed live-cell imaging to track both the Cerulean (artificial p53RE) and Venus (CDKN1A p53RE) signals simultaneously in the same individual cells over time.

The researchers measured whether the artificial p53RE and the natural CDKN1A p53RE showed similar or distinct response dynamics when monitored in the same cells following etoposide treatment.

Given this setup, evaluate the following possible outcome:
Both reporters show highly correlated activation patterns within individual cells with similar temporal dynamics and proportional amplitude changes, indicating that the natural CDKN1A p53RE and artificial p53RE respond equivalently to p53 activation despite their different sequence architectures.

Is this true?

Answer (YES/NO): NO